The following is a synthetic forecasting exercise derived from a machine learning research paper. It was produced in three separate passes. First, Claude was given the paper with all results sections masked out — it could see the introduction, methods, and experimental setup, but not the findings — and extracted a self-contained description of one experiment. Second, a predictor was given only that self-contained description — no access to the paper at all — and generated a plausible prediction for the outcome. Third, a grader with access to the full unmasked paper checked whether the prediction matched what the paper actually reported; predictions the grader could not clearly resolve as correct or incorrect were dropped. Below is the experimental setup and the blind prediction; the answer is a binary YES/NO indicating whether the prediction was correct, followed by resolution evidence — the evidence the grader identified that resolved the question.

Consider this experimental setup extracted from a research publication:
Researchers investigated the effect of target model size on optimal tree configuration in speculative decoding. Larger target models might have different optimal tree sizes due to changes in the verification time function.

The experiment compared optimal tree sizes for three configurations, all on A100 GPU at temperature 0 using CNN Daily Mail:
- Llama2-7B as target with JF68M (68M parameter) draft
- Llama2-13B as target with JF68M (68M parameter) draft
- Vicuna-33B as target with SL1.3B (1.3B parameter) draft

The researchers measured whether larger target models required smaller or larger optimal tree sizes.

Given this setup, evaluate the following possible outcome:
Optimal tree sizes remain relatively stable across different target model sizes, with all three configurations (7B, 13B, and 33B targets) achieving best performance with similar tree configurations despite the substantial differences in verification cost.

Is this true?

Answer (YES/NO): NO